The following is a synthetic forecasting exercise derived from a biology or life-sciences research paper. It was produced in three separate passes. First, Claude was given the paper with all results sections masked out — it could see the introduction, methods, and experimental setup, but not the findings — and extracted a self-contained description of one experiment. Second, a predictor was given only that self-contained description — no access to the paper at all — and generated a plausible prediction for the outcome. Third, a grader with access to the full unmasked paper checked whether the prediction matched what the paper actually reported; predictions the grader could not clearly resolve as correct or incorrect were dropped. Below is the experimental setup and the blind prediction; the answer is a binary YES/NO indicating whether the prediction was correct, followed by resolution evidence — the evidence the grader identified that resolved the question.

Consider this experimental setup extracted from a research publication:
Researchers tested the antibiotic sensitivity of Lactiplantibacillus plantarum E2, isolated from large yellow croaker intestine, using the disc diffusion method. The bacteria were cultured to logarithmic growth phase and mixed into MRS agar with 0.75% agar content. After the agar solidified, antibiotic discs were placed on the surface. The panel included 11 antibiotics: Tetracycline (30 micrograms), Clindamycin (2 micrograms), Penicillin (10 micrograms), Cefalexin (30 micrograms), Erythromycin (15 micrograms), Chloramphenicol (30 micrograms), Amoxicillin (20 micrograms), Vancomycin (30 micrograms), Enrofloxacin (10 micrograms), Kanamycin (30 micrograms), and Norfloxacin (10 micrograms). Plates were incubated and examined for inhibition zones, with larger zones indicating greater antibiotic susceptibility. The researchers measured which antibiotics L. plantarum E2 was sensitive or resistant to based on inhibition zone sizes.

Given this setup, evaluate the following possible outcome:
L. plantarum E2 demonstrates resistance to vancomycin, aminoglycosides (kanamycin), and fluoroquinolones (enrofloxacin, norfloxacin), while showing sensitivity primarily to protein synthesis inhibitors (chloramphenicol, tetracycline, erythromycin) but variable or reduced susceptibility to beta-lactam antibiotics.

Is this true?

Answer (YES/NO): NO